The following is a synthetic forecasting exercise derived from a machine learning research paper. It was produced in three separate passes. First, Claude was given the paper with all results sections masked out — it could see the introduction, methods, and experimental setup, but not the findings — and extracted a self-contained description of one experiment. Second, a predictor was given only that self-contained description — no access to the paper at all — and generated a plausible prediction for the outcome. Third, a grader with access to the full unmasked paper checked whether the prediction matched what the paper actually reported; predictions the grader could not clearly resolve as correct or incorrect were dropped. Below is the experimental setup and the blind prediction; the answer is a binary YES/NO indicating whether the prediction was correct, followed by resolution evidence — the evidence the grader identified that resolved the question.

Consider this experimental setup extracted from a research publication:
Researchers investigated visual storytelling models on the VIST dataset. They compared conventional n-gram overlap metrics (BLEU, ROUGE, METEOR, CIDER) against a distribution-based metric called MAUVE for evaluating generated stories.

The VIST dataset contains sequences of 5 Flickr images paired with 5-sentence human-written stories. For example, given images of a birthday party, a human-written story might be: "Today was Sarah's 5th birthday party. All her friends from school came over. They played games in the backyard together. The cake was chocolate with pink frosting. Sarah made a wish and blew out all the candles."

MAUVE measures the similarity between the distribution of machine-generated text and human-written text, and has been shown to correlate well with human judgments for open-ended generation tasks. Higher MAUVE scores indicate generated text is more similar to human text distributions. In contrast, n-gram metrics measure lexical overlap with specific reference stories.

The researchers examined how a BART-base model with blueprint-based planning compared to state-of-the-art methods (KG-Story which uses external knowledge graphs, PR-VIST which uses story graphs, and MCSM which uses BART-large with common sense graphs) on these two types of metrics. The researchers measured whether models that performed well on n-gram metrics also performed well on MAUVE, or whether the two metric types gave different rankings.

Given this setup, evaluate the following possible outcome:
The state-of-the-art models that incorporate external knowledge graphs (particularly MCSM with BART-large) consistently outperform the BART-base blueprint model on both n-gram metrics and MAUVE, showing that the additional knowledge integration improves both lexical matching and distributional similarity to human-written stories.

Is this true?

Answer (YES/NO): NO